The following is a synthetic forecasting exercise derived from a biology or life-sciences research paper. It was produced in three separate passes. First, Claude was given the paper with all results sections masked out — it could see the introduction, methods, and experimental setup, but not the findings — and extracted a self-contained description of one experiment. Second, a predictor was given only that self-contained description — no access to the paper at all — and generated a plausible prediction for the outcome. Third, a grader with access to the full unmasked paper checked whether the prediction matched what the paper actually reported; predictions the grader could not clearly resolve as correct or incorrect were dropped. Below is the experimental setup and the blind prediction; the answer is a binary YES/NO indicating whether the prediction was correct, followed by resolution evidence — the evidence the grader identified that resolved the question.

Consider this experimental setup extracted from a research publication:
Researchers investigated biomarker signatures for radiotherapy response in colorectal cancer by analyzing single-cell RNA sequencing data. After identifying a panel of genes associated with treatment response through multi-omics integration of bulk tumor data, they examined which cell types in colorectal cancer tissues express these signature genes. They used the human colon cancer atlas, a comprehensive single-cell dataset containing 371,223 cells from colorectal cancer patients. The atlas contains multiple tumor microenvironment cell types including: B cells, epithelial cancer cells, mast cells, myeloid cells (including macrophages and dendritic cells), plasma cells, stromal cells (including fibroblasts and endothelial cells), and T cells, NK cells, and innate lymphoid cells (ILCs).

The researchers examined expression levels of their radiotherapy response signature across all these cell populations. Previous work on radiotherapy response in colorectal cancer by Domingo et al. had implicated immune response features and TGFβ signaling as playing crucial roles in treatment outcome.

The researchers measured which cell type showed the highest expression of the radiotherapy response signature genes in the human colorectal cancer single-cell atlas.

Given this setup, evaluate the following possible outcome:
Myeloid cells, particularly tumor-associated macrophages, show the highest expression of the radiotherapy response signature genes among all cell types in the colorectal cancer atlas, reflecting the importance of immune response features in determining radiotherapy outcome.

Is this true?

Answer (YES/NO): NO